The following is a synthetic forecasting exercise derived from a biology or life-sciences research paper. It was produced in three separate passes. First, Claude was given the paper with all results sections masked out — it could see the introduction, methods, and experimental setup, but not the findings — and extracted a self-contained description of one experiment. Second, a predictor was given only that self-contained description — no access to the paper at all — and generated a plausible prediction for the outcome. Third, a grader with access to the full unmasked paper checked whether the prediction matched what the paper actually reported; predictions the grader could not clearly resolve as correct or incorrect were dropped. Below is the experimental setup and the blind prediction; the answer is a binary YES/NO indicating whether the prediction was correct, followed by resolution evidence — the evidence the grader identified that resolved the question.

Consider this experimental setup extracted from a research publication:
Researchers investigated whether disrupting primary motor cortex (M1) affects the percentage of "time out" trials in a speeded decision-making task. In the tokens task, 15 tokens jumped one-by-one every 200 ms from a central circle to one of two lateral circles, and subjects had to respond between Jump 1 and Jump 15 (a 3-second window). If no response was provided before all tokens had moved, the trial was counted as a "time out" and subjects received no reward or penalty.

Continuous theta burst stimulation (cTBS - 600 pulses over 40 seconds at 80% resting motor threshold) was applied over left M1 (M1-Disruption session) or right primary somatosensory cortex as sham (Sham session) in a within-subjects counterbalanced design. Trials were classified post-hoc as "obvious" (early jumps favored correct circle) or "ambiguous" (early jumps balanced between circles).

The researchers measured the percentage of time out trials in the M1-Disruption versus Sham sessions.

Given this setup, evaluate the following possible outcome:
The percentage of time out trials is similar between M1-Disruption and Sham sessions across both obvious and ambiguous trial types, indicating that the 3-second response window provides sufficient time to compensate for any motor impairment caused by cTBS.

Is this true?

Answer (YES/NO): YES